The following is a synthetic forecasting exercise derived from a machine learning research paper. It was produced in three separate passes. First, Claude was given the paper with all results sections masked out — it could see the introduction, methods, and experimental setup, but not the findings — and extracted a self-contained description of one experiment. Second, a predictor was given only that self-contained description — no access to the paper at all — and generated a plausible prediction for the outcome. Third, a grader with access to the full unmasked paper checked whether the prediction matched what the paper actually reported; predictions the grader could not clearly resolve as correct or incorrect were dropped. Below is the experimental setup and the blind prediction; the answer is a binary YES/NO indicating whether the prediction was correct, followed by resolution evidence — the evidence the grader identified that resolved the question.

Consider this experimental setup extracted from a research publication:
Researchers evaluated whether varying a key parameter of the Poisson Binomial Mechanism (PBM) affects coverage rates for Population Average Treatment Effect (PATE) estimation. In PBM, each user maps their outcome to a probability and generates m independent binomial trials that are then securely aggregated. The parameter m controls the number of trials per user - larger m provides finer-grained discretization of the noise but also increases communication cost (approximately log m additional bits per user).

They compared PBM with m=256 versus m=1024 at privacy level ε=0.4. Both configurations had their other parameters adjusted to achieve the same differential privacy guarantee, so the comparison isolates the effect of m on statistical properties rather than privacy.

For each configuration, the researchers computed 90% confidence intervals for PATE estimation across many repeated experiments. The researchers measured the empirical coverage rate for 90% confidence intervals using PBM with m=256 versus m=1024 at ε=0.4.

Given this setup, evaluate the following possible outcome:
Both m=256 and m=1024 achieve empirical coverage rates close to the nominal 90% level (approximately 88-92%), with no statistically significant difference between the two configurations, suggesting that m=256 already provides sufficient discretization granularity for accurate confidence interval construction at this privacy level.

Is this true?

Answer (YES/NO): YES